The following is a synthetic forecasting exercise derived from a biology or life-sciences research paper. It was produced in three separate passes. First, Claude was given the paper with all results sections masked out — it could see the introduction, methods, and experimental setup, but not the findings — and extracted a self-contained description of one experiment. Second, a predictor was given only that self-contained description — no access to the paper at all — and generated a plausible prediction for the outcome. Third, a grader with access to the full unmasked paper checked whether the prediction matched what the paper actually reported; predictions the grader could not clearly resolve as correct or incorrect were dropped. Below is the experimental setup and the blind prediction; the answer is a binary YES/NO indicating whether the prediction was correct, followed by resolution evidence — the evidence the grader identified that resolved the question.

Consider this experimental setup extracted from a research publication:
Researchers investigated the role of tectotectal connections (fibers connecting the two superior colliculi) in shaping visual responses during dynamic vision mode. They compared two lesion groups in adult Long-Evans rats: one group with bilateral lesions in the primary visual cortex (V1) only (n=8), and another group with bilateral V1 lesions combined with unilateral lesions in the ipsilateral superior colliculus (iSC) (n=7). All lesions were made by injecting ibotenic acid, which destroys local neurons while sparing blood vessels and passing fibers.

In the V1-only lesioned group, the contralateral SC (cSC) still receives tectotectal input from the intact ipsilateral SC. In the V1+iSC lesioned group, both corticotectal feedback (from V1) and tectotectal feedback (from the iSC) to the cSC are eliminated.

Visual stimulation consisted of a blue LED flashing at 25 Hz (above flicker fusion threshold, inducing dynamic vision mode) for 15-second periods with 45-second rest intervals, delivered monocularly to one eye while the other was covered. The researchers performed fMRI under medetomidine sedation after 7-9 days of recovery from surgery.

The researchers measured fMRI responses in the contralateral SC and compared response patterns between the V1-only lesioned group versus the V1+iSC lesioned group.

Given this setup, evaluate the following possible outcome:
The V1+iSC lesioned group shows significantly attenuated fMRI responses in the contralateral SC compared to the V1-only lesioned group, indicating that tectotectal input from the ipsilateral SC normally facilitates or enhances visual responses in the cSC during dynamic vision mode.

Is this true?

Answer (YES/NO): NO